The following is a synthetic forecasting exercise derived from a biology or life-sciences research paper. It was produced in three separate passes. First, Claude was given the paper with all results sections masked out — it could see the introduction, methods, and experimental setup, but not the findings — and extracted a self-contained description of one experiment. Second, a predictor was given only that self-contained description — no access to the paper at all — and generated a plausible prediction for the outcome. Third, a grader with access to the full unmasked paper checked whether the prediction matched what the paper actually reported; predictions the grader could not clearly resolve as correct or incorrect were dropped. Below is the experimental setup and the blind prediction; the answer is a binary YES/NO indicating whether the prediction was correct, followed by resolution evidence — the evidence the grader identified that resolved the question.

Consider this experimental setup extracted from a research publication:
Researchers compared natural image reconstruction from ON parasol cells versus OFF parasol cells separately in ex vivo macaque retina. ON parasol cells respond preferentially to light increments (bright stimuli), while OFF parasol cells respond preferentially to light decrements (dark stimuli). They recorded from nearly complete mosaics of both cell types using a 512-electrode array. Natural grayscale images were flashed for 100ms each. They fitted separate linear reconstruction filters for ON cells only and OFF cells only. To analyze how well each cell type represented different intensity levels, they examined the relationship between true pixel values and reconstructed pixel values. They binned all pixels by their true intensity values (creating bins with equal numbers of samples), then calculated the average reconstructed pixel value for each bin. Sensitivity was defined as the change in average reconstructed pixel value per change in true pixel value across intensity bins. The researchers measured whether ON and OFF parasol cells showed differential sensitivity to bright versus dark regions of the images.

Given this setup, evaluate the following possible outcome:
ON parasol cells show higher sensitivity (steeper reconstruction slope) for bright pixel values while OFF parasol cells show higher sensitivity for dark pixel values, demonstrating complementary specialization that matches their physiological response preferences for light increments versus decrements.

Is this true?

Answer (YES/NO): YES